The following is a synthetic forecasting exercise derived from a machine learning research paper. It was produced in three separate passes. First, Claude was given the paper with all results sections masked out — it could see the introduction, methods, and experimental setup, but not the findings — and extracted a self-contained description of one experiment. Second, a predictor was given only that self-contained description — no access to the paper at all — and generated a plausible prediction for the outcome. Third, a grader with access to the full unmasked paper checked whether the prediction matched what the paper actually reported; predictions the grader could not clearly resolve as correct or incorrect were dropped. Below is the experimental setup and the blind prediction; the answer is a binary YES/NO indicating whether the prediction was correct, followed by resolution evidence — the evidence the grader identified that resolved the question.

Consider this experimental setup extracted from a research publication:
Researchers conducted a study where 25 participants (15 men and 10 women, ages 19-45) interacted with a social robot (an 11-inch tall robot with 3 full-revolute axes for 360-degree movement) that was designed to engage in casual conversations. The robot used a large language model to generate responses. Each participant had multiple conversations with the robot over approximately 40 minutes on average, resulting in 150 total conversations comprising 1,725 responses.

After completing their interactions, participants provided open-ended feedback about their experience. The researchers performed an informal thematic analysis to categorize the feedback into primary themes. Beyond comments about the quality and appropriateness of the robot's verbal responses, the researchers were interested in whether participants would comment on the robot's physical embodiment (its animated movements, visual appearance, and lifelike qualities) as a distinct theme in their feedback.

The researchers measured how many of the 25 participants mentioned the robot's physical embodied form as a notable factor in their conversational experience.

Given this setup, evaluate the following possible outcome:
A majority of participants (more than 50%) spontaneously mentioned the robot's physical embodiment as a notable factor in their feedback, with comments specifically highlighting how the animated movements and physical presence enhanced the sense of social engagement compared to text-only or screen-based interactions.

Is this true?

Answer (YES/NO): NO